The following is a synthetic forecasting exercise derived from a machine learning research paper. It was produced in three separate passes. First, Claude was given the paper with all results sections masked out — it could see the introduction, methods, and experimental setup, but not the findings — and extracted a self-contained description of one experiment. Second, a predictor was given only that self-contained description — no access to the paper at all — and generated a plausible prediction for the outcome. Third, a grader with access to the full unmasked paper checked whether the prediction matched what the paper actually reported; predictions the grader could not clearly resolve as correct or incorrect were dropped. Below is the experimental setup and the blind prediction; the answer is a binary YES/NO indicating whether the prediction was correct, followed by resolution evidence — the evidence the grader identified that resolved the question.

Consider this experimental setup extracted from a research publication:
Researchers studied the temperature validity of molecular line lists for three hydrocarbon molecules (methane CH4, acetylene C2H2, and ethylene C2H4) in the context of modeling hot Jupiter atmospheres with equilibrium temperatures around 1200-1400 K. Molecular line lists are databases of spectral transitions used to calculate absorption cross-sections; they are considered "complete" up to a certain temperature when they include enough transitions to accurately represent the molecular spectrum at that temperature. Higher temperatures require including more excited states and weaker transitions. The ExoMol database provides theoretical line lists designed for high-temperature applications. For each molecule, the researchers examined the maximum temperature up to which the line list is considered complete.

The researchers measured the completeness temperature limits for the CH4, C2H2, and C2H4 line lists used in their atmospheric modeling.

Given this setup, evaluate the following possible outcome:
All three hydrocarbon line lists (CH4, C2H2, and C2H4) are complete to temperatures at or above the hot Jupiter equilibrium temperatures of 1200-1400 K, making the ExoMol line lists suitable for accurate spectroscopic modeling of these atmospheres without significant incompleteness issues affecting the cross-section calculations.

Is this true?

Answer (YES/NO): NO